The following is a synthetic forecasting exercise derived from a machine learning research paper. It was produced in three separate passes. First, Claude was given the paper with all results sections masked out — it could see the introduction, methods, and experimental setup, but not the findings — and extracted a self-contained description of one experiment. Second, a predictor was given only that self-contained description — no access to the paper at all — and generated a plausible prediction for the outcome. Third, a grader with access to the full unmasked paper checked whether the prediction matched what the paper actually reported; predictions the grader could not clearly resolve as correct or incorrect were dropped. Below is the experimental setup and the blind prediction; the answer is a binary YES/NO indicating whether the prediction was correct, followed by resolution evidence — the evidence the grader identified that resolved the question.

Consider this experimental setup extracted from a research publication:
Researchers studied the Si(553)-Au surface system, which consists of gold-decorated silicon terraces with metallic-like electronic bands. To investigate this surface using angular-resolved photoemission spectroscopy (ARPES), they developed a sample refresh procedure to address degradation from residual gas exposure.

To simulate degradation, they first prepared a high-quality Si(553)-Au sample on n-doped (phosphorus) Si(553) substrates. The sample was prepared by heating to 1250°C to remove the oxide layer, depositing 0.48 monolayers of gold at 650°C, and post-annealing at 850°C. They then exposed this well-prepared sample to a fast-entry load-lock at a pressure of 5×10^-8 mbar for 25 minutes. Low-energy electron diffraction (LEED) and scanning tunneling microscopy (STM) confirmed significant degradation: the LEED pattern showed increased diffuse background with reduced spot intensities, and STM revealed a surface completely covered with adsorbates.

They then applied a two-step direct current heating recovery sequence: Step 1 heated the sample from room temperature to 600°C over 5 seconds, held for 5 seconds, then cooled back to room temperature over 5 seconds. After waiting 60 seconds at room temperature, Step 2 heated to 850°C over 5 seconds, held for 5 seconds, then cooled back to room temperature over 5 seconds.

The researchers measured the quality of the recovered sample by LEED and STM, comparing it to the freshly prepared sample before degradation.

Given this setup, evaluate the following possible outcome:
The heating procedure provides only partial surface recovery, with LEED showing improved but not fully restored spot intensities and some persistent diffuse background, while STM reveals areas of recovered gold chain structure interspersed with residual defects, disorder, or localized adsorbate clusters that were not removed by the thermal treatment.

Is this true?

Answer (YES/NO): NO